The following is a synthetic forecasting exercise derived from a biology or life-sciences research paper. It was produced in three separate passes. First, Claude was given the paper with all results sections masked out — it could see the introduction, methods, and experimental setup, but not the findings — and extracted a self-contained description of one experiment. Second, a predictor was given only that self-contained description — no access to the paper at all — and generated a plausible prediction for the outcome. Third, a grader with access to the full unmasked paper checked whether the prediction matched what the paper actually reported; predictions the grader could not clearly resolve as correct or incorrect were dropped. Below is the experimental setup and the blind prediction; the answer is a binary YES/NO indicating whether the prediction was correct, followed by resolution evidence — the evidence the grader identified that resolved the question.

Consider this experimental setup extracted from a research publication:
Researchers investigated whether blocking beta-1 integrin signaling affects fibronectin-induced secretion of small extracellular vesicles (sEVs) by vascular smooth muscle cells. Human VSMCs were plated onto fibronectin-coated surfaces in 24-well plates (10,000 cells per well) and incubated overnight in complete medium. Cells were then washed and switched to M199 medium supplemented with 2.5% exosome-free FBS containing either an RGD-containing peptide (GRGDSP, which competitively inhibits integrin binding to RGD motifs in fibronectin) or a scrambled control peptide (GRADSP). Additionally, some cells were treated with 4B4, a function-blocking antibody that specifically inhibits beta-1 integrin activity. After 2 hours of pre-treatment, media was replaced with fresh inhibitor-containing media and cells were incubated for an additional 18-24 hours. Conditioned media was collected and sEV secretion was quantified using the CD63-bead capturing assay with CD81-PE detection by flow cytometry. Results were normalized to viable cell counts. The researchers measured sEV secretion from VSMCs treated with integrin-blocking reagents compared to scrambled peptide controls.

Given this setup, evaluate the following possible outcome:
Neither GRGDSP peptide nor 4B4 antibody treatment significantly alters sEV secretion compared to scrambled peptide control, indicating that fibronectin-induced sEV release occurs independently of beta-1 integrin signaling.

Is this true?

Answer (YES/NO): NO